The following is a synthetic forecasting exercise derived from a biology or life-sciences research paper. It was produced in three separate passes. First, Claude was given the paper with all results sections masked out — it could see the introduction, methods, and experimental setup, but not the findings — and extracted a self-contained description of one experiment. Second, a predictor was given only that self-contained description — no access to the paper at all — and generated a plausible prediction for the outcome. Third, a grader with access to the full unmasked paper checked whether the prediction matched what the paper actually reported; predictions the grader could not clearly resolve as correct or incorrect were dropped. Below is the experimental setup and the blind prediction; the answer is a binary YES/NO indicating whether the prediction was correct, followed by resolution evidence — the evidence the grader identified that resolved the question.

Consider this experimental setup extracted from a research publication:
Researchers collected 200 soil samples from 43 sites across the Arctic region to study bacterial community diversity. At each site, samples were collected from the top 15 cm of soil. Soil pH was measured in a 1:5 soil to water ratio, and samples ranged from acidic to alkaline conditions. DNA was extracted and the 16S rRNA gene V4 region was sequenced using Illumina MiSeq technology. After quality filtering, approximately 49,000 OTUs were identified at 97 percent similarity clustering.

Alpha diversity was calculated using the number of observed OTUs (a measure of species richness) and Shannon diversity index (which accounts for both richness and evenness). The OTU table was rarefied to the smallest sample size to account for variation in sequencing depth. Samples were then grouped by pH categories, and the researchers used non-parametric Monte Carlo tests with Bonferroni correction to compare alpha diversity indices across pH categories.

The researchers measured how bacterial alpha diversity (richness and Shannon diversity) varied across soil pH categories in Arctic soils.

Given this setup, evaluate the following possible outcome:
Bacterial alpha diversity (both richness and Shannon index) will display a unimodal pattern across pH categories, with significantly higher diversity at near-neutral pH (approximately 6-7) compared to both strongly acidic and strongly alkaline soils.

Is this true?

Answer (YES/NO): NO